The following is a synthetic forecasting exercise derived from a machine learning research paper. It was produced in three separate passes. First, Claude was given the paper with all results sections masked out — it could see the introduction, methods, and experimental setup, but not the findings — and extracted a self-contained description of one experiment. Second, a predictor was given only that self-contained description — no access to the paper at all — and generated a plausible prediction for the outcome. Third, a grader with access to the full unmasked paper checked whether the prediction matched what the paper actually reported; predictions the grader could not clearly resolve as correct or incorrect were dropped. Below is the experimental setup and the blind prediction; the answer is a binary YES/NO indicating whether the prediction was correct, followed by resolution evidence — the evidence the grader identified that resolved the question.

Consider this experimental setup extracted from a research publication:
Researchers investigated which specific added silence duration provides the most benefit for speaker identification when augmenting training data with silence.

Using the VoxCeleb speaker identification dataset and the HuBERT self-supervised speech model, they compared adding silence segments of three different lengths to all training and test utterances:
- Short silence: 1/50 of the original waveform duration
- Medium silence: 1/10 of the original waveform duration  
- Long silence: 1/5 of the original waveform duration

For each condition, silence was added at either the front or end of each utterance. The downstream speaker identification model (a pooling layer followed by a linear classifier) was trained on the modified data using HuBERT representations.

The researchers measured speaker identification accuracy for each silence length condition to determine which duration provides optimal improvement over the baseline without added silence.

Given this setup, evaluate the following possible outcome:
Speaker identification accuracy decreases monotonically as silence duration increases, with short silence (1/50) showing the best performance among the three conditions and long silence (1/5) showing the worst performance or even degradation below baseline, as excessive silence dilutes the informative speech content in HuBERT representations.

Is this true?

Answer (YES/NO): NO